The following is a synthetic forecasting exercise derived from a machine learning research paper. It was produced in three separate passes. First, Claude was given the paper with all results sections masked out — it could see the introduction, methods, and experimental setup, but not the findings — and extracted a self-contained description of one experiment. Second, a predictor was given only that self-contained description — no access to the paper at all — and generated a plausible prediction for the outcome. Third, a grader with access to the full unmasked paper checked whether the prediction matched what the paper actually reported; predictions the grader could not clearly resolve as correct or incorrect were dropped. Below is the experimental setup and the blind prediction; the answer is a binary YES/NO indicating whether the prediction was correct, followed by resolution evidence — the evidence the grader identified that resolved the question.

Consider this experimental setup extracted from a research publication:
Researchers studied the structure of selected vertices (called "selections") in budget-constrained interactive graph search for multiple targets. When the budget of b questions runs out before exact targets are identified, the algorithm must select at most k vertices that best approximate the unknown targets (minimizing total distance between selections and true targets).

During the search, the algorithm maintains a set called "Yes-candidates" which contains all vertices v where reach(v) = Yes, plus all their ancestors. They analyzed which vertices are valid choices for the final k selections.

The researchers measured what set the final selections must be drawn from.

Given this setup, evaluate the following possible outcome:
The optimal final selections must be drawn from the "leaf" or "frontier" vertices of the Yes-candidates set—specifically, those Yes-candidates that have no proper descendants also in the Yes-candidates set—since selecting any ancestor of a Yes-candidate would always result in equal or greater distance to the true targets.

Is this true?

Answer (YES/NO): NO